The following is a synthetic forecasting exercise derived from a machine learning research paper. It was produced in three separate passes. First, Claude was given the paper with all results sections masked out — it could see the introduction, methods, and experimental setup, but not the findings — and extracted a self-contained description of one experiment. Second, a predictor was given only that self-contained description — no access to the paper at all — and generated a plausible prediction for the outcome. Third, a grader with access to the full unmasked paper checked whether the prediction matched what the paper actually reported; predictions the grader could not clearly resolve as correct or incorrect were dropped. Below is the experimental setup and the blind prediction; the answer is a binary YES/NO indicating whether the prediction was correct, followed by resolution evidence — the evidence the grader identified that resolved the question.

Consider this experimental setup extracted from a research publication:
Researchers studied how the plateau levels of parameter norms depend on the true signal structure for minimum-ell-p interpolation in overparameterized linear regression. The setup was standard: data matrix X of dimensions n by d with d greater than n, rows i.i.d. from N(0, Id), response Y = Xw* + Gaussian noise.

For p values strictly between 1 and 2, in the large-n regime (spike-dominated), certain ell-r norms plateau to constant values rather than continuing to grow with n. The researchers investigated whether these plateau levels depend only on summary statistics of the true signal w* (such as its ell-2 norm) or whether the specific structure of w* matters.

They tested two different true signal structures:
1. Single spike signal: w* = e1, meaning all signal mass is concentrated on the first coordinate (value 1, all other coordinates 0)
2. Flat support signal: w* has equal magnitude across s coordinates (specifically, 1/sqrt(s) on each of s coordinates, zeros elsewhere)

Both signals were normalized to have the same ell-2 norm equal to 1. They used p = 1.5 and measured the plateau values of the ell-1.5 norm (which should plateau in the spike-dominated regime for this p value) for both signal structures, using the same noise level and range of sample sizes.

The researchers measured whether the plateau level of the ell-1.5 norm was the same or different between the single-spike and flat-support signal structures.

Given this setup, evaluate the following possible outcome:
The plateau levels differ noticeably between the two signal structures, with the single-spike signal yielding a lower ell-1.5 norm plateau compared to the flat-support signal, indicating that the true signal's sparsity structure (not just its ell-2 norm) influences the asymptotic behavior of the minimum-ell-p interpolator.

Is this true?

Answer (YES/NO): NO